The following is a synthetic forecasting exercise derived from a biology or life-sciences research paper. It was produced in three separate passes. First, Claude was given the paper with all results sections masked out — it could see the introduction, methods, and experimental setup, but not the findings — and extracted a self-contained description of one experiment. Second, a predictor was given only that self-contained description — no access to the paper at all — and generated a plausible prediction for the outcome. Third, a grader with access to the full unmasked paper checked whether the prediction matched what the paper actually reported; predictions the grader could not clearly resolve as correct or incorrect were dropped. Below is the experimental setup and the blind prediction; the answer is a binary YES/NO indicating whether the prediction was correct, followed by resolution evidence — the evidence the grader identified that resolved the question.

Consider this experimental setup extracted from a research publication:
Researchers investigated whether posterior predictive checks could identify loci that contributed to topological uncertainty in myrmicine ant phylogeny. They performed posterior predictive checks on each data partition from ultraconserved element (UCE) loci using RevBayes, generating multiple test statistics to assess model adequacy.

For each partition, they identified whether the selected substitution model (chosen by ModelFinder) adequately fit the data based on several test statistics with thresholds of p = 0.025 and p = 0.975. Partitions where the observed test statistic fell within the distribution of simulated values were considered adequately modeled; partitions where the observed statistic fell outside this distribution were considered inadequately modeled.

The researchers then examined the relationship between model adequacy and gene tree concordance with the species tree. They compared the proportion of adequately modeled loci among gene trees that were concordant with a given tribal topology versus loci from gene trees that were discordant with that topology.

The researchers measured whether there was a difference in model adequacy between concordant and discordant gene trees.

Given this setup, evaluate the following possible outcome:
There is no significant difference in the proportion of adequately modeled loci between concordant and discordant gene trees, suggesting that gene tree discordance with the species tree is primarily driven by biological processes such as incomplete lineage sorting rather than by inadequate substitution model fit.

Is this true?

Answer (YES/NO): NO